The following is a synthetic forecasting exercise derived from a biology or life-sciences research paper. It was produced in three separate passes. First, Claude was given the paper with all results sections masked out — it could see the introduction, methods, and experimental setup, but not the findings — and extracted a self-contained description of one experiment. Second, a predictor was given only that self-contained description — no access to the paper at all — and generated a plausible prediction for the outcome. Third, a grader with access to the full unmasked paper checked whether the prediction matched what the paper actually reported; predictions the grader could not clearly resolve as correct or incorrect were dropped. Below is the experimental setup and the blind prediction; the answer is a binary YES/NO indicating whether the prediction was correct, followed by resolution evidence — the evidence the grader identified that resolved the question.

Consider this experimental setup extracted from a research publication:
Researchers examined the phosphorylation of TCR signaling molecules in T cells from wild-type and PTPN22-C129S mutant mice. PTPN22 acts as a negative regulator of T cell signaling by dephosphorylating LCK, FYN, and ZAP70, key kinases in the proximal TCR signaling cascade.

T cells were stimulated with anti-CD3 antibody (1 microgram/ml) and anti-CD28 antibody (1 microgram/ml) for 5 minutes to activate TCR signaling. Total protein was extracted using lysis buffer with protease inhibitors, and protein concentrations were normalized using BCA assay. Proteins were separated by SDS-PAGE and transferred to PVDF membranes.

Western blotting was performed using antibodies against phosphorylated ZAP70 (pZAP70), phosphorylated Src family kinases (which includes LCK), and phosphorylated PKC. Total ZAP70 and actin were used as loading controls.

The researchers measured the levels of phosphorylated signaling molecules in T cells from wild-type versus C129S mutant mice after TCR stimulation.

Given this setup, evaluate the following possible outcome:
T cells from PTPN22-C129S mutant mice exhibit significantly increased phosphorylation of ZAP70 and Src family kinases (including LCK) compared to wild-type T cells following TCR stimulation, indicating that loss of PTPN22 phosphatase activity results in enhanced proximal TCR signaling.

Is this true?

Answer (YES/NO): YES